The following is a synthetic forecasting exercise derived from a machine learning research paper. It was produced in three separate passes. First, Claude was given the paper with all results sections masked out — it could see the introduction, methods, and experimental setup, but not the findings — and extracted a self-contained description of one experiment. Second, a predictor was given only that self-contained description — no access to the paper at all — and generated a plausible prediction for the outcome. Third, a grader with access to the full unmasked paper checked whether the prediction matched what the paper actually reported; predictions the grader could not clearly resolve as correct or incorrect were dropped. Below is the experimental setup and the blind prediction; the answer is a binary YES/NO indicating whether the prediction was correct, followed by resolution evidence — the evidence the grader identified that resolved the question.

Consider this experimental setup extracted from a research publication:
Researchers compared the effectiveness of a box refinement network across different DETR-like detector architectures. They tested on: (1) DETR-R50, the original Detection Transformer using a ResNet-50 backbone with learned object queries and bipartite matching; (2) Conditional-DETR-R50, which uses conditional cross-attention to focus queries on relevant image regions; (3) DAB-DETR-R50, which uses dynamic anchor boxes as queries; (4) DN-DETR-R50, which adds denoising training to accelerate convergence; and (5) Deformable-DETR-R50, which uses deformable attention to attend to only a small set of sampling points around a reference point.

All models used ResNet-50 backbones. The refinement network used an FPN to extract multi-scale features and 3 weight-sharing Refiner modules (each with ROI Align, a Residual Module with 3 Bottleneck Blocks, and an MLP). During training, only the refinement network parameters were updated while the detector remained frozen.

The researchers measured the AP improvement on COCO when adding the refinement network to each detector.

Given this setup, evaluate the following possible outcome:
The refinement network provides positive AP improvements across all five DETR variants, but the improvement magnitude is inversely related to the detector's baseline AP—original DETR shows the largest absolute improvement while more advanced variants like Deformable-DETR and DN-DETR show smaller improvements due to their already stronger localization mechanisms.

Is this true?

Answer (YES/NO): NO